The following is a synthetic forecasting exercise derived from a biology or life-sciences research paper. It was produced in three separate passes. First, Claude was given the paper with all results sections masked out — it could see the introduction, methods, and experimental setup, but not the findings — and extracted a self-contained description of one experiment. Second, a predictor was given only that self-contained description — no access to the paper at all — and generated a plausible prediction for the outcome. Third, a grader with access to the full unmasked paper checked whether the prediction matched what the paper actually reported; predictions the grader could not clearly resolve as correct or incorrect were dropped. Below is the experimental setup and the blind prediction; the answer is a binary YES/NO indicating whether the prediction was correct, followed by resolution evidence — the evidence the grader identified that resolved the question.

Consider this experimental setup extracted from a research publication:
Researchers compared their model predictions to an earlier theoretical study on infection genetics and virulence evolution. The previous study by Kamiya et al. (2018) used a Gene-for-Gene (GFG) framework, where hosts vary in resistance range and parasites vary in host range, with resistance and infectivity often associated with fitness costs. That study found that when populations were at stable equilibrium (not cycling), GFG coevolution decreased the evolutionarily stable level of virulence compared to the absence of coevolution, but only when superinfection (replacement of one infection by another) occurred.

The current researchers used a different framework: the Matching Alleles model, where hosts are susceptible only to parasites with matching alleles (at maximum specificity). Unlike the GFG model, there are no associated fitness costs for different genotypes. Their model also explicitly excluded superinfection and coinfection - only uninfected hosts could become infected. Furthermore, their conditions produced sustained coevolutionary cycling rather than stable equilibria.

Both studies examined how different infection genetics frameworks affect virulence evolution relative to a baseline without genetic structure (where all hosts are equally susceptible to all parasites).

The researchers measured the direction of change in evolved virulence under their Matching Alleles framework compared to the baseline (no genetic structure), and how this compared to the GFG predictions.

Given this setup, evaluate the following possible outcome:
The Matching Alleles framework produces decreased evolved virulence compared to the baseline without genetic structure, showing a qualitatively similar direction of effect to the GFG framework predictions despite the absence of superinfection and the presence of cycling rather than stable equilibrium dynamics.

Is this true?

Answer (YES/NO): NO